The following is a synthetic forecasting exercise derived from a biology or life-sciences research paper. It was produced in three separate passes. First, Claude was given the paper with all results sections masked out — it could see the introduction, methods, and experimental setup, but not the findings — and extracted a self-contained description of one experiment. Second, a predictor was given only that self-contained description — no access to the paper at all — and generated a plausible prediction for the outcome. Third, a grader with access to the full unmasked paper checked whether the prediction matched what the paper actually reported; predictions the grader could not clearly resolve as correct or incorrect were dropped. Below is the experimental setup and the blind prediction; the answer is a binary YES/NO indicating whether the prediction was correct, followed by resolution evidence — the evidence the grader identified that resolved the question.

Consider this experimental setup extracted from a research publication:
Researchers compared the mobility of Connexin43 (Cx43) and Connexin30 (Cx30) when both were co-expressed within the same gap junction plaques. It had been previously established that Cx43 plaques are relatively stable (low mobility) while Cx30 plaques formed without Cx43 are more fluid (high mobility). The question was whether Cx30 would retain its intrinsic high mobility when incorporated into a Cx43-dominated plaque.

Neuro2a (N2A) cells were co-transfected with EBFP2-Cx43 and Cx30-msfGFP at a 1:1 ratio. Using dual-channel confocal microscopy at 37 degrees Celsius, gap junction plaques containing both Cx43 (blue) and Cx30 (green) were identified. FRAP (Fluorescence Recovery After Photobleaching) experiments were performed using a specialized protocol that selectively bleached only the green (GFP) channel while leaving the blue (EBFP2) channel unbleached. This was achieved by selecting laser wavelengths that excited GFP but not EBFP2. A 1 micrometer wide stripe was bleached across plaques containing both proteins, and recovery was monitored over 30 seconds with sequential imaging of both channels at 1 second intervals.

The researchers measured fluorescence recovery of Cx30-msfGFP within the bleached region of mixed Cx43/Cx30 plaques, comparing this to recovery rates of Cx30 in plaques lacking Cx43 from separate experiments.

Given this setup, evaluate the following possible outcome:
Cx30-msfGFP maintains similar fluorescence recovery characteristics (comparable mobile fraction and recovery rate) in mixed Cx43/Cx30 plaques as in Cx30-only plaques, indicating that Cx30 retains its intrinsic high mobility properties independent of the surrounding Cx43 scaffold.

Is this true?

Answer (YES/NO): NO